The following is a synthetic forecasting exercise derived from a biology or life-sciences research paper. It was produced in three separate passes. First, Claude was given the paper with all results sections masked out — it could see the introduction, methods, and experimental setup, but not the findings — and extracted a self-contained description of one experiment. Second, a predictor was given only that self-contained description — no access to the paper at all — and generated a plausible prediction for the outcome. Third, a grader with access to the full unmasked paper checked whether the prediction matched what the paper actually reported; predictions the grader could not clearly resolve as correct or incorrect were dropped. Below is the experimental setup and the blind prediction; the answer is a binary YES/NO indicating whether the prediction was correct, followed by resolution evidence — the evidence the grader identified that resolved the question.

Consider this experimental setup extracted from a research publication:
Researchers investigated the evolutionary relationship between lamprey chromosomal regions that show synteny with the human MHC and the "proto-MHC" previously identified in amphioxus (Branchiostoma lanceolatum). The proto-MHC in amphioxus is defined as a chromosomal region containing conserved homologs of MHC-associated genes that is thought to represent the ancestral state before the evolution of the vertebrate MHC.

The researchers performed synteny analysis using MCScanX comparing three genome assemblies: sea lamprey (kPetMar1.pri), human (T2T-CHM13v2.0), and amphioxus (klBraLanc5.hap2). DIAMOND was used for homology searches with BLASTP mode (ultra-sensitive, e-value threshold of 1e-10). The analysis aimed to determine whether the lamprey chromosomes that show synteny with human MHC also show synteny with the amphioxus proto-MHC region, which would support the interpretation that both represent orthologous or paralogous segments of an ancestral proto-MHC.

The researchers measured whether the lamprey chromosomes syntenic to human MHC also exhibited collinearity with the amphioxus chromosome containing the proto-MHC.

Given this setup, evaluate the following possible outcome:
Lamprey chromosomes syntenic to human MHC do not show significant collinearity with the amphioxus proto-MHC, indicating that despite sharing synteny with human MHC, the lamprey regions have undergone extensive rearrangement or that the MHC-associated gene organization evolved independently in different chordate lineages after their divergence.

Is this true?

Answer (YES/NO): NO